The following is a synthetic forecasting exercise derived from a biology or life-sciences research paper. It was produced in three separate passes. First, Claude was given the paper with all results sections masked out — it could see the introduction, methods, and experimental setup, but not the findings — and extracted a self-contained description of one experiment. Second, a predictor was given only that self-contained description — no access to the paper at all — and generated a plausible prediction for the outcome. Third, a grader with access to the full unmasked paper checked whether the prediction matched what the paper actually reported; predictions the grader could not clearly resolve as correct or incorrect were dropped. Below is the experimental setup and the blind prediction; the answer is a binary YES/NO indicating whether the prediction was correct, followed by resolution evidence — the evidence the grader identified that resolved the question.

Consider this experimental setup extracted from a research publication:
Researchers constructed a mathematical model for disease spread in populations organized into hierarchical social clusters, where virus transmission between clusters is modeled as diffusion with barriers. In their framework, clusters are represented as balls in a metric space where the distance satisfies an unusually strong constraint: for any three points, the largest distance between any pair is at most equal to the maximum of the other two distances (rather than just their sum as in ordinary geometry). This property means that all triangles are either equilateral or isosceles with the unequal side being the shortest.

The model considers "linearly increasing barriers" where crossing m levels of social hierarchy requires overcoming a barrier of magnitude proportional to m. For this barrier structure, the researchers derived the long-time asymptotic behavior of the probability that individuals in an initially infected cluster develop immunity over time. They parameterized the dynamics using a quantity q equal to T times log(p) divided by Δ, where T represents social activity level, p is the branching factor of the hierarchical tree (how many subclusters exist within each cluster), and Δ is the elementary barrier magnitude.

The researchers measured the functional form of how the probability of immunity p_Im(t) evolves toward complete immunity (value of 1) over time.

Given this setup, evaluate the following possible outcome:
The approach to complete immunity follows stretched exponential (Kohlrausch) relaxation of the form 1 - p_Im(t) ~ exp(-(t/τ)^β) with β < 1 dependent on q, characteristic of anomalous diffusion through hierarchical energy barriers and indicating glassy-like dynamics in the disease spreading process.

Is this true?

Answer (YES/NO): NO